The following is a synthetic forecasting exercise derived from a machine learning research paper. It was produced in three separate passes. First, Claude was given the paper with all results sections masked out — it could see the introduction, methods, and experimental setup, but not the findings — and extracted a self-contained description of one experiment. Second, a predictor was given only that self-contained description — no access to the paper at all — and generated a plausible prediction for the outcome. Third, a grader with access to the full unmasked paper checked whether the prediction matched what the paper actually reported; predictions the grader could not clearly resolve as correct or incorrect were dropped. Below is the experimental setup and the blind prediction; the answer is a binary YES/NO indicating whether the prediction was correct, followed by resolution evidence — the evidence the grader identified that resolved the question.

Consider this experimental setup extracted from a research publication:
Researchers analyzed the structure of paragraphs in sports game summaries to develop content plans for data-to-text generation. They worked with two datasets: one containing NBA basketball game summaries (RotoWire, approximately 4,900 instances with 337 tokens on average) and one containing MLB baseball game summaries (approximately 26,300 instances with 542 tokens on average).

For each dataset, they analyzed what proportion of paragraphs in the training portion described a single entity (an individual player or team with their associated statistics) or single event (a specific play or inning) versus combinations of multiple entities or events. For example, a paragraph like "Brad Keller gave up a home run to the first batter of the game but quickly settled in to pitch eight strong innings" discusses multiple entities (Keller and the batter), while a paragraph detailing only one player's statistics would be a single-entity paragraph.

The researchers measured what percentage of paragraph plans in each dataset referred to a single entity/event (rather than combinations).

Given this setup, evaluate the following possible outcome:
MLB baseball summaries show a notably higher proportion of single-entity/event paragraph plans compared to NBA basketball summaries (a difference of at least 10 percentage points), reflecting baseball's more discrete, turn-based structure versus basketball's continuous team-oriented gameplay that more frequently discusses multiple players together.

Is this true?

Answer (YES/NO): NO